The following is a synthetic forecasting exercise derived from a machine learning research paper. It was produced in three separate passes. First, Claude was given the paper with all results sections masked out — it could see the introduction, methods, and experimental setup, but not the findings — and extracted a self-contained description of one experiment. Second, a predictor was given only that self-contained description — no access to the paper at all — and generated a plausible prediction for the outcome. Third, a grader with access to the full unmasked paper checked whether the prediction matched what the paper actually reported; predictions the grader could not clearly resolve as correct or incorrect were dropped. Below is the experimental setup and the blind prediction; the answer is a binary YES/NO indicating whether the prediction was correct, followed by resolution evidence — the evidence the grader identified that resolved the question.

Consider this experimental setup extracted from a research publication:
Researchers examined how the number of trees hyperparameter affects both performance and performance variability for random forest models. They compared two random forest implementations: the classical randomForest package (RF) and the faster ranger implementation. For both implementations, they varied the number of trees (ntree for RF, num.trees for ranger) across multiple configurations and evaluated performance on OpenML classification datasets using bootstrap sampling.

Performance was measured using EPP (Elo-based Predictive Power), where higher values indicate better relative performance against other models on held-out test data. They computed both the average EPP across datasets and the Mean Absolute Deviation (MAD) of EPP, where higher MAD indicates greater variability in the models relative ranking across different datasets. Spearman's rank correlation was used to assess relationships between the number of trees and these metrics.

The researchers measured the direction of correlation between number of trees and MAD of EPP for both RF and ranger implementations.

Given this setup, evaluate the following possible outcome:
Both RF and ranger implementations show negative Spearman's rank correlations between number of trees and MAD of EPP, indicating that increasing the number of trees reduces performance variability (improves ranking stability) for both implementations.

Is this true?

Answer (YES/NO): NO